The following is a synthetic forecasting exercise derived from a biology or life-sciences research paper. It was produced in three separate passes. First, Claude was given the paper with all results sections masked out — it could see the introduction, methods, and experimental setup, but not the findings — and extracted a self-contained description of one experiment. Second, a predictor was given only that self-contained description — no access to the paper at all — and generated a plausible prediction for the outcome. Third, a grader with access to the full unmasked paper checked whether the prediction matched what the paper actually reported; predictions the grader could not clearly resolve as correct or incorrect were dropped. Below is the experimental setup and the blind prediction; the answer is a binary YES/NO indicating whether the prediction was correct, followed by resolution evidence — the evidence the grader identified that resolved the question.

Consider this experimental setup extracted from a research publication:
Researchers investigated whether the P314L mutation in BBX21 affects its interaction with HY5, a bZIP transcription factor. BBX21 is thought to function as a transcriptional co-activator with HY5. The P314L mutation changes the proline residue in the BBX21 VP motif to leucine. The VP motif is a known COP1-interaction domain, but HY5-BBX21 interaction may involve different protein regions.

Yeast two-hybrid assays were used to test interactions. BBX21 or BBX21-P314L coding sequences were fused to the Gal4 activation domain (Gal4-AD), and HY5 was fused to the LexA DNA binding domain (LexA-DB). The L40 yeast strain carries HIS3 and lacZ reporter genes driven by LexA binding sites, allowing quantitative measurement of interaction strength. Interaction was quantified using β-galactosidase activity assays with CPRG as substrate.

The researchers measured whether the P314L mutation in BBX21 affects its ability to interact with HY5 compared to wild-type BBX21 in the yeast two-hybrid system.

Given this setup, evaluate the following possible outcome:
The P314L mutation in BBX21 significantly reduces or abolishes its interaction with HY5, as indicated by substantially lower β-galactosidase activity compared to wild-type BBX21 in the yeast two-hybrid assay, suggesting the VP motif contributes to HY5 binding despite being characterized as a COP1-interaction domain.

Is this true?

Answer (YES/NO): NO